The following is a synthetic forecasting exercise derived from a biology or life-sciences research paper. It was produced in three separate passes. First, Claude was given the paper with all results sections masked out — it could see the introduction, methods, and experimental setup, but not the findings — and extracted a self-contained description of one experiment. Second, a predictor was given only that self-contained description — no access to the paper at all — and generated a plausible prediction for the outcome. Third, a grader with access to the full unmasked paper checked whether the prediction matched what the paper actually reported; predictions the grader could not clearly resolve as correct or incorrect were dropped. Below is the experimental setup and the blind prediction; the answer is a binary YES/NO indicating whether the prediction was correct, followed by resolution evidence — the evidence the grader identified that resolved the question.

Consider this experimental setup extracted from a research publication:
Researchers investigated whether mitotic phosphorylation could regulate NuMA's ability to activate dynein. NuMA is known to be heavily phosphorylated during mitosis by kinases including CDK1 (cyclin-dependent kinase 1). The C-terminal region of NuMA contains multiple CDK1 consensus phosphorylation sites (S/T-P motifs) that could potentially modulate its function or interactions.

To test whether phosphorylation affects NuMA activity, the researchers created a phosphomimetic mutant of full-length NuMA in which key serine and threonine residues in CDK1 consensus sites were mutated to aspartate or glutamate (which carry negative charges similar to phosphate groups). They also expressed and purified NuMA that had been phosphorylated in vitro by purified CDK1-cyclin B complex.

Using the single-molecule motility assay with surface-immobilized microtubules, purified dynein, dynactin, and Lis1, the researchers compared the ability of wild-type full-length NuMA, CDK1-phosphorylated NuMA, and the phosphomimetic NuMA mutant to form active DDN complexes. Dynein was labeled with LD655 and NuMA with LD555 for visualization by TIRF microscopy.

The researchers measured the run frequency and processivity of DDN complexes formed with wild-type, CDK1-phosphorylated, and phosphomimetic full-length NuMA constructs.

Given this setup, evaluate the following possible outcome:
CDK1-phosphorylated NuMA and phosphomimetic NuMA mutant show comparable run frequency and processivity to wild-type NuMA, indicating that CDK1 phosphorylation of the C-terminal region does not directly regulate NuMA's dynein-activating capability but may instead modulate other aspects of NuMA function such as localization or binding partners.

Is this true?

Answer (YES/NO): NO